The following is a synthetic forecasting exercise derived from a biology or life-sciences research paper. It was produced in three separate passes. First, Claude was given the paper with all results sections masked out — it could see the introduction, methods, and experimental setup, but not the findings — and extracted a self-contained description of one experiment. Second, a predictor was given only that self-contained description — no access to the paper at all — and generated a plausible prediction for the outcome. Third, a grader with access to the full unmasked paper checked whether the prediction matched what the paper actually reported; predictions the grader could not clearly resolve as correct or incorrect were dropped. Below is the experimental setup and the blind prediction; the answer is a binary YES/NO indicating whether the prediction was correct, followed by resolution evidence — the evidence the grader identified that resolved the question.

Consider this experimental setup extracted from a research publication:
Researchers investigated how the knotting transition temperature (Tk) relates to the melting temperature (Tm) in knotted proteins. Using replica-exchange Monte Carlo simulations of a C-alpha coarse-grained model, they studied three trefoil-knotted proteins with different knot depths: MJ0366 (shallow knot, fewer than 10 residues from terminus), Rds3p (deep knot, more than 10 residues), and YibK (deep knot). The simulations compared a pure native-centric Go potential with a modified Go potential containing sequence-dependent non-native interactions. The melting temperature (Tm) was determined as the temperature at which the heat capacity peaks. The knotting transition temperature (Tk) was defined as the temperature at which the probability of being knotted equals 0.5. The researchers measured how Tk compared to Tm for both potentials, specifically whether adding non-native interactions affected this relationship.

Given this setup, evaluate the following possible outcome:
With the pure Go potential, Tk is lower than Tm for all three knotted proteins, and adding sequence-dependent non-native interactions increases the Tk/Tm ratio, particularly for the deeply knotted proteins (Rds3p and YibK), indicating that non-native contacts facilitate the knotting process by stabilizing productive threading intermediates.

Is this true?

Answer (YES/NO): NO